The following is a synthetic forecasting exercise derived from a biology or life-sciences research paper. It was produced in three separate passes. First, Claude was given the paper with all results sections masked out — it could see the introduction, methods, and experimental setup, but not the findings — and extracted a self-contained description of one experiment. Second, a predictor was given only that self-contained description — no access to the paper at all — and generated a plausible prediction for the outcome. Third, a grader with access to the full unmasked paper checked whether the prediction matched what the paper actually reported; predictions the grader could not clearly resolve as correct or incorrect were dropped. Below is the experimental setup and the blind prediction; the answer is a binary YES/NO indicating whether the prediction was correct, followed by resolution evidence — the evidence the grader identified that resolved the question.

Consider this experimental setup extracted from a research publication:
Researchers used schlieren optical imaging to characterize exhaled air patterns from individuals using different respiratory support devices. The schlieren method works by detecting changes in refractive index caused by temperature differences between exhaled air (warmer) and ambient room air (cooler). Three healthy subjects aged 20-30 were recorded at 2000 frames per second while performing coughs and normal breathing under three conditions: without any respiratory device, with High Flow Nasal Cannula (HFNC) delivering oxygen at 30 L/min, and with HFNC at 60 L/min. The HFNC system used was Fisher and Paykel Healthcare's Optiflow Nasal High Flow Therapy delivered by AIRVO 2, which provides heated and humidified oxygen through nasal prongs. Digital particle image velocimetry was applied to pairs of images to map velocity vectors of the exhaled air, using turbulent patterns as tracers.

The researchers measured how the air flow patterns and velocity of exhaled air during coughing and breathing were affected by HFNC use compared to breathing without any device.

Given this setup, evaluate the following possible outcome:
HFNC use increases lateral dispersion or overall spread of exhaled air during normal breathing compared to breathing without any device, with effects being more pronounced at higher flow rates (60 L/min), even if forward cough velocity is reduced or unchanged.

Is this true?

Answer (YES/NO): YES